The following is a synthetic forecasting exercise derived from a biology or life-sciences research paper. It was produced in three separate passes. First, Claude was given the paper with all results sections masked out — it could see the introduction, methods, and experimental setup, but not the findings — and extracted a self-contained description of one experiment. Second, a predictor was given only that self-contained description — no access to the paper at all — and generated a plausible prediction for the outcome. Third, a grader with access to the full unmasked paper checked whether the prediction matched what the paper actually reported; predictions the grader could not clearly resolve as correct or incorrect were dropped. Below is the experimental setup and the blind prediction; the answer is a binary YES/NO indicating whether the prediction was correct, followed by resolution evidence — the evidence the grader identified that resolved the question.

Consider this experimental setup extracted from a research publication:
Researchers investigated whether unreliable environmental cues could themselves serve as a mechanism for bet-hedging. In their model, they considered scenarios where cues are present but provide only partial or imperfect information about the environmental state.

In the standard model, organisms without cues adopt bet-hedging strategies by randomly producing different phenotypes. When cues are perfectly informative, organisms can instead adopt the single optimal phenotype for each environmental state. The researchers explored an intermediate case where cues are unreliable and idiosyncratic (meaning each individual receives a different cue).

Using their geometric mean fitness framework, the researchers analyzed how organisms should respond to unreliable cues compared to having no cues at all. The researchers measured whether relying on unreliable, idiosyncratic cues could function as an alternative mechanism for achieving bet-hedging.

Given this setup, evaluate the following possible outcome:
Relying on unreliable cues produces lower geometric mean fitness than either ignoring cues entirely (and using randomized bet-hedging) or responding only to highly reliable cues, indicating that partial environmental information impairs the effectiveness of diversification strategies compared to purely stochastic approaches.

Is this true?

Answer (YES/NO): NO